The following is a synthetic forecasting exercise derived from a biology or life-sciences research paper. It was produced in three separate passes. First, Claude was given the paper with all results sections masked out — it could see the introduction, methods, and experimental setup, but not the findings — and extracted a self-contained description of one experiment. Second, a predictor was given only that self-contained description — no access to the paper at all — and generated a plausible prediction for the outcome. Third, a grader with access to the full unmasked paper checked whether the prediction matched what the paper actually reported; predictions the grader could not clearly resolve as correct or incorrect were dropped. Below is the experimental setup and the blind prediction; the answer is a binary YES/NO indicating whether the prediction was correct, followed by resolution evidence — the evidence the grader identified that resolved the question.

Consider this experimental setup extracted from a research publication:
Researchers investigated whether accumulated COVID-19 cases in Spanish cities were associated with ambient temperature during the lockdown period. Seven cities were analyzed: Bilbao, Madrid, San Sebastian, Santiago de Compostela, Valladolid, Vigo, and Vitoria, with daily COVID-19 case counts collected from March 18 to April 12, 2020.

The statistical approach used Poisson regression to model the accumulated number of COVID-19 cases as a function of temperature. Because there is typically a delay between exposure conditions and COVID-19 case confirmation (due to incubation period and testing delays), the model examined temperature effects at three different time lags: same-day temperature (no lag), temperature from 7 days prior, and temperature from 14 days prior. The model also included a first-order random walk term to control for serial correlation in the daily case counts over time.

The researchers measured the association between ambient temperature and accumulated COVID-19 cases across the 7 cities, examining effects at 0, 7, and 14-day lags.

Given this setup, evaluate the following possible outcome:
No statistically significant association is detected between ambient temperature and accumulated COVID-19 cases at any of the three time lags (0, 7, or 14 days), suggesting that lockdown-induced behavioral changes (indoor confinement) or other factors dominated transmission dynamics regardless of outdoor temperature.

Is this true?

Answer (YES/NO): YES